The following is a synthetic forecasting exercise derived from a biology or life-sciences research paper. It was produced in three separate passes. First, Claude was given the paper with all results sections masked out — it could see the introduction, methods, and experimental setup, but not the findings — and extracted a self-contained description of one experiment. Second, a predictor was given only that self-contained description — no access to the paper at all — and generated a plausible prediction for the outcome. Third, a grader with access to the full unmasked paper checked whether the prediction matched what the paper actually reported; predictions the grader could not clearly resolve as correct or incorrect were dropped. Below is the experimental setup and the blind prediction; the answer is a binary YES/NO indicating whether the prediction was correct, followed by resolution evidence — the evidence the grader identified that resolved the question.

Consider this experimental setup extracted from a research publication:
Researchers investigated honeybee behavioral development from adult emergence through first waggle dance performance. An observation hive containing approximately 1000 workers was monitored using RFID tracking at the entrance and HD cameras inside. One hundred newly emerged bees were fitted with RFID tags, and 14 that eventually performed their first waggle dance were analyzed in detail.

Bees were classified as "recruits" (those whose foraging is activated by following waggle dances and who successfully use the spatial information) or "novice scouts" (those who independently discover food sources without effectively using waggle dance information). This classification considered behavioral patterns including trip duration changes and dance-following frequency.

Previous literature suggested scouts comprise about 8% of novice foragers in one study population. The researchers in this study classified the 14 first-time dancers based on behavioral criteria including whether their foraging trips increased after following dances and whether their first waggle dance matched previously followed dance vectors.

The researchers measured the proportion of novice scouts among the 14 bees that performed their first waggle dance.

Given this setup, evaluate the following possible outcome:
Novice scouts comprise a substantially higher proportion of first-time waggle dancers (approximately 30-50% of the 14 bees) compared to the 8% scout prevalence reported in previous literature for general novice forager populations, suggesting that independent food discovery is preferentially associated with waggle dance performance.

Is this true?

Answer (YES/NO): NO